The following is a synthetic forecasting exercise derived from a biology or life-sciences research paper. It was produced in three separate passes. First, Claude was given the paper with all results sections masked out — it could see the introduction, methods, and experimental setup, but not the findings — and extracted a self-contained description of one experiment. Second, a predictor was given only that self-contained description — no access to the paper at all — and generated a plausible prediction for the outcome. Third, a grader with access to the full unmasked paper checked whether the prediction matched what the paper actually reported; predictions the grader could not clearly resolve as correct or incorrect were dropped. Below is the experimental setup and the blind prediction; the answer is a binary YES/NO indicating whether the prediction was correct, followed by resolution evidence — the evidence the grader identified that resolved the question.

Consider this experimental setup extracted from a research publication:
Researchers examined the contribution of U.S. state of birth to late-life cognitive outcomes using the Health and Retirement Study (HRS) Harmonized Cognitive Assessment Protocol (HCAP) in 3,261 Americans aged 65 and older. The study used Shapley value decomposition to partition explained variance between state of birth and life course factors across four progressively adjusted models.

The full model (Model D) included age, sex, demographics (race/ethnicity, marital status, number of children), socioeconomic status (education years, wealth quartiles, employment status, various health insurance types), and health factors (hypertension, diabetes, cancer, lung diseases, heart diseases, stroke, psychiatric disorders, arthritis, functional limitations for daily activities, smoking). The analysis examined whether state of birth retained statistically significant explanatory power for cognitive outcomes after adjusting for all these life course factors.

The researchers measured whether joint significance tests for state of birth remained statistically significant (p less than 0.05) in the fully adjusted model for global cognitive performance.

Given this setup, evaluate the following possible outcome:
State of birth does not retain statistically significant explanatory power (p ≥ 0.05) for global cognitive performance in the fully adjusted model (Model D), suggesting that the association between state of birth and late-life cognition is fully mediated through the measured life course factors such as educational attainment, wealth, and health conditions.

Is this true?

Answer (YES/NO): NO